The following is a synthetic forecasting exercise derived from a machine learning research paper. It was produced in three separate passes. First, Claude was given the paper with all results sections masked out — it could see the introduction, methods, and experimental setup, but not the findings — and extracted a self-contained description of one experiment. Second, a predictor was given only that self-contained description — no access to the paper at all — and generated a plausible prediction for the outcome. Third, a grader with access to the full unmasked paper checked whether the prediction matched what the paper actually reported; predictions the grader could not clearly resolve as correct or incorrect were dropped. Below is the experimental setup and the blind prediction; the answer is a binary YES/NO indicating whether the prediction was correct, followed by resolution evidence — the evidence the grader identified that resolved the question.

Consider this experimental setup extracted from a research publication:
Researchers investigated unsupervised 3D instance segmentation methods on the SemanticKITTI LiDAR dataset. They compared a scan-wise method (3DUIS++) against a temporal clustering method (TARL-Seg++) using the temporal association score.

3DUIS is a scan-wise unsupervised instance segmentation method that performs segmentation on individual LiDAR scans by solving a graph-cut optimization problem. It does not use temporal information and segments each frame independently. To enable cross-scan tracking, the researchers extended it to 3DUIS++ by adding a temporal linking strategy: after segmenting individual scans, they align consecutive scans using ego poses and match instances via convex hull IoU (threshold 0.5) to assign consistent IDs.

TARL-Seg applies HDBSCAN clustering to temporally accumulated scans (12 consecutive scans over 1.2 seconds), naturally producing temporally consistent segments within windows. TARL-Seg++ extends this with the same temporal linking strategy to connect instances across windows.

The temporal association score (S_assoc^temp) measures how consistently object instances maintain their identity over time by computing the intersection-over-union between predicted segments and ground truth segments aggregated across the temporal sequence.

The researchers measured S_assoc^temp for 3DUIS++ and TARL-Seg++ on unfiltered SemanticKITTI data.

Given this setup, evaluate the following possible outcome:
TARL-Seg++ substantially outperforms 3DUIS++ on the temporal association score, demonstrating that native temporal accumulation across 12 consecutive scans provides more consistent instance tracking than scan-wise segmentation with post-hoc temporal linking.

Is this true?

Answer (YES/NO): YES